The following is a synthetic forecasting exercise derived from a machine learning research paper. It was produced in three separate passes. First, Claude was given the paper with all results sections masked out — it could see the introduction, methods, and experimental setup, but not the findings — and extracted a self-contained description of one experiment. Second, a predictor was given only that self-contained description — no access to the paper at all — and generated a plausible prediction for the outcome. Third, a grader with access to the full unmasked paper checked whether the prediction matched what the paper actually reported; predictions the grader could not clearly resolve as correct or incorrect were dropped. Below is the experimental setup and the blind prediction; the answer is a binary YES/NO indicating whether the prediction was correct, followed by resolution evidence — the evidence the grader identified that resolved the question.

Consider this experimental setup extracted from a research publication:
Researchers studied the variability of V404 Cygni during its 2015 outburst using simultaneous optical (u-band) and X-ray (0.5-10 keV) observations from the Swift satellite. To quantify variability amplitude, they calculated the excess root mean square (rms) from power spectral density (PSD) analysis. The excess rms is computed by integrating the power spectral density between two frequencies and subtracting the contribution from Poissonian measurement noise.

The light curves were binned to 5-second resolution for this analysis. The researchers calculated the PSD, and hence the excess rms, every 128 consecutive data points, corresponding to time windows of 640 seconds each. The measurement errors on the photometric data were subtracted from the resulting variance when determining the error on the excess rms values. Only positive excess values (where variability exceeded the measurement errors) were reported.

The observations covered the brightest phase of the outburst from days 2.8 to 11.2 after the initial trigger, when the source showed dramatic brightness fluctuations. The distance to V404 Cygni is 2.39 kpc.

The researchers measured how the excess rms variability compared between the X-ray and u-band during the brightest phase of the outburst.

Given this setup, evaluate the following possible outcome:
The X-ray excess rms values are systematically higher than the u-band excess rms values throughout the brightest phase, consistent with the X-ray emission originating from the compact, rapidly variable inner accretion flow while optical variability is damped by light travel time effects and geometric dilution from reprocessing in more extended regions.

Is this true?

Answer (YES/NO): YES